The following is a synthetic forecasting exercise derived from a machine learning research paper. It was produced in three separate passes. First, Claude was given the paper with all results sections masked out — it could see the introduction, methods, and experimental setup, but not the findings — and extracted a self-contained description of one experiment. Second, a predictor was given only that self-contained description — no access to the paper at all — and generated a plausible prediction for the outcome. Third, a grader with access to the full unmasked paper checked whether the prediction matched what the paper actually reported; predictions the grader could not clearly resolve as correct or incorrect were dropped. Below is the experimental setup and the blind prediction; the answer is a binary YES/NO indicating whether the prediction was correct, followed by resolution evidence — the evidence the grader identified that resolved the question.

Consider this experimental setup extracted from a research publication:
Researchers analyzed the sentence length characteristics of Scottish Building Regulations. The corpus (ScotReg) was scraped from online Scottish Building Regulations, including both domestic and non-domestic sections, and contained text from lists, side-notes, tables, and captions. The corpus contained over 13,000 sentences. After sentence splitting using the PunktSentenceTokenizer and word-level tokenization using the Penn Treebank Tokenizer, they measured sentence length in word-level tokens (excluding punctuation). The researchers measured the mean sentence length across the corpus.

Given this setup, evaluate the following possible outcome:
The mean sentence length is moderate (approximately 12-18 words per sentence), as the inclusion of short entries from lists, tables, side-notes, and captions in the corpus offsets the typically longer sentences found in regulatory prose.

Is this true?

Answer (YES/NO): NO